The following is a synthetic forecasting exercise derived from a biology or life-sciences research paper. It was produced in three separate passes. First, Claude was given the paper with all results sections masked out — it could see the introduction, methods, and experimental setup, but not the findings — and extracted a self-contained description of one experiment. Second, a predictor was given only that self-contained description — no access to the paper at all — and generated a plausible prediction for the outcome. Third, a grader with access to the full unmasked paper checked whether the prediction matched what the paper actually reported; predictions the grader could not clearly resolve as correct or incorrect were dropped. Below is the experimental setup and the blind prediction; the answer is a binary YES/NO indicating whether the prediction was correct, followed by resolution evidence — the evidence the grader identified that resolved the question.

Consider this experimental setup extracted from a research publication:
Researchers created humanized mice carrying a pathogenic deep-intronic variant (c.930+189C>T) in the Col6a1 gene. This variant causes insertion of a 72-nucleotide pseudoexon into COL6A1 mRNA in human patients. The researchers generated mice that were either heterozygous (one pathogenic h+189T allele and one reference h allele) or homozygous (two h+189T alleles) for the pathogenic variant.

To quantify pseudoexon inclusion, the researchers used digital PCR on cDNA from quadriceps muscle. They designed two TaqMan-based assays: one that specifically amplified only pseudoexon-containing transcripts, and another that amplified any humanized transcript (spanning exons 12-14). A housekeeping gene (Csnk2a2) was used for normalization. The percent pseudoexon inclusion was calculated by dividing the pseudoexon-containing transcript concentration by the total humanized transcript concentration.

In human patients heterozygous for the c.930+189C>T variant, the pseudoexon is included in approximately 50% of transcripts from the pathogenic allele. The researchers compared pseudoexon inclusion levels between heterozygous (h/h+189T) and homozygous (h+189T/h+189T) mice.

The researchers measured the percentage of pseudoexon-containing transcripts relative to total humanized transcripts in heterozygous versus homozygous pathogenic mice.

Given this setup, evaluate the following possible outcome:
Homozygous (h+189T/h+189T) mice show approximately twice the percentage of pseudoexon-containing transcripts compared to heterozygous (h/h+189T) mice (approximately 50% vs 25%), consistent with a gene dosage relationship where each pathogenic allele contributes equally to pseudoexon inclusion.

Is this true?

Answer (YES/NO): NO